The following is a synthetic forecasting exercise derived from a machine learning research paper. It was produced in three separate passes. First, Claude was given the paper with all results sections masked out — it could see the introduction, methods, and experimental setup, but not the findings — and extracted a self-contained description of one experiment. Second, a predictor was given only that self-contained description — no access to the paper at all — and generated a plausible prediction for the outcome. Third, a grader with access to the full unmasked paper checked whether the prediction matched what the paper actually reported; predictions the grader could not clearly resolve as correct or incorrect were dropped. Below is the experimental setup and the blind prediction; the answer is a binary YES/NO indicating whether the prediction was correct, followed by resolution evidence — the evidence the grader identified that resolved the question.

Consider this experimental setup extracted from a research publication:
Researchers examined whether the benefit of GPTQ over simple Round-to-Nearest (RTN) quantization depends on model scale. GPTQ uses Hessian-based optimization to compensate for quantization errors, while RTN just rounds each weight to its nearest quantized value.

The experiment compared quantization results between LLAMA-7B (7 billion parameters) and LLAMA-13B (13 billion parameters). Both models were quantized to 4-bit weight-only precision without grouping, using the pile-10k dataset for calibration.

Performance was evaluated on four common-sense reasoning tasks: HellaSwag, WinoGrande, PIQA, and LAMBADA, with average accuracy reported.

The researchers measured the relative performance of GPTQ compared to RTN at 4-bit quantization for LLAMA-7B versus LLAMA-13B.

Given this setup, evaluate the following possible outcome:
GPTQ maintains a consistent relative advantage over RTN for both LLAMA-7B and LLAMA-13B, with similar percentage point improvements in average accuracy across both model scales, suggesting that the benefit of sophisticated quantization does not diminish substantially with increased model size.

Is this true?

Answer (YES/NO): NO